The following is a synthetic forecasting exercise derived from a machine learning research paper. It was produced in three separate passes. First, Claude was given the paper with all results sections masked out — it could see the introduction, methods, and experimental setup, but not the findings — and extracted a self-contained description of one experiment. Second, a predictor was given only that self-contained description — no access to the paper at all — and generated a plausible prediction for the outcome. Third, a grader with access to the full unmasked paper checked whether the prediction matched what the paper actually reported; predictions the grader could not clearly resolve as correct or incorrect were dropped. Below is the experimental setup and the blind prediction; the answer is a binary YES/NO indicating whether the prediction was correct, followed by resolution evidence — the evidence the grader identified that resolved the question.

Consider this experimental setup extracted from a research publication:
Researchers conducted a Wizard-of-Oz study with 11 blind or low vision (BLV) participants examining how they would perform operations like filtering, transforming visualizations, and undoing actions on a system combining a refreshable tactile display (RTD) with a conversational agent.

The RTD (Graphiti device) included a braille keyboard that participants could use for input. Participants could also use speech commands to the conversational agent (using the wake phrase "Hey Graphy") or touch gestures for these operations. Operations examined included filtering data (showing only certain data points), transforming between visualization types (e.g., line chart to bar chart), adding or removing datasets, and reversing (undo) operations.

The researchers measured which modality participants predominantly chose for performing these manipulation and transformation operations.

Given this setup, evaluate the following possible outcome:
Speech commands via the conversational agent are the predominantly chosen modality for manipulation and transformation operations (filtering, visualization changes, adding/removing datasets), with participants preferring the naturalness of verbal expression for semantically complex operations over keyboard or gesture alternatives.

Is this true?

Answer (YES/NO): YES